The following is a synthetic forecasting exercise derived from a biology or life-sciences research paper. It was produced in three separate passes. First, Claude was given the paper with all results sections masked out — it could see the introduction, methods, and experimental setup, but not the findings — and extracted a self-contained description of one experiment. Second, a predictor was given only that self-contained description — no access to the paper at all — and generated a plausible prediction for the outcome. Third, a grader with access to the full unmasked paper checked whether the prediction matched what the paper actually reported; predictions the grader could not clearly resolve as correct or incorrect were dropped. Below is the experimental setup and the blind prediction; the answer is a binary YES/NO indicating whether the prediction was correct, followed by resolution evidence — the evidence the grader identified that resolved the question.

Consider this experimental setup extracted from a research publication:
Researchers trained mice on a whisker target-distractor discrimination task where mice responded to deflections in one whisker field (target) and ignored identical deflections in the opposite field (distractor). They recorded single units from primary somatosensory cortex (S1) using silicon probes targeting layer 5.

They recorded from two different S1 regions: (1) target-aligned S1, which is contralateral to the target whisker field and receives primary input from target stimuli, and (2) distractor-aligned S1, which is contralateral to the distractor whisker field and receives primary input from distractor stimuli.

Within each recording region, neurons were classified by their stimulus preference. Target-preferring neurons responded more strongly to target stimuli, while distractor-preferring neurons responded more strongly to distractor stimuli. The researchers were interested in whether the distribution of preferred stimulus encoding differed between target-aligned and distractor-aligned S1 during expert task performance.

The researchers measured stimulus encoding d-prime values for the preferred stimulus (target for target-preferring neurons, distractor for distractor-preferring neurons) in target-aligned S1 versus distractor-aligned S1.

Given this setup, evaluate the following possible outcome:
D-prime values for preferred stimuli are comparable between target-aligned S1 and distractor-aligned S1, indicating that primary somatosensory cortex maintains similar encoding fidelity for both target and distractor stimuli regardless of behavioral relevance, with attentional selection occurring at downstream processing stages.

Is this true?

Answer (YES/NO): NO